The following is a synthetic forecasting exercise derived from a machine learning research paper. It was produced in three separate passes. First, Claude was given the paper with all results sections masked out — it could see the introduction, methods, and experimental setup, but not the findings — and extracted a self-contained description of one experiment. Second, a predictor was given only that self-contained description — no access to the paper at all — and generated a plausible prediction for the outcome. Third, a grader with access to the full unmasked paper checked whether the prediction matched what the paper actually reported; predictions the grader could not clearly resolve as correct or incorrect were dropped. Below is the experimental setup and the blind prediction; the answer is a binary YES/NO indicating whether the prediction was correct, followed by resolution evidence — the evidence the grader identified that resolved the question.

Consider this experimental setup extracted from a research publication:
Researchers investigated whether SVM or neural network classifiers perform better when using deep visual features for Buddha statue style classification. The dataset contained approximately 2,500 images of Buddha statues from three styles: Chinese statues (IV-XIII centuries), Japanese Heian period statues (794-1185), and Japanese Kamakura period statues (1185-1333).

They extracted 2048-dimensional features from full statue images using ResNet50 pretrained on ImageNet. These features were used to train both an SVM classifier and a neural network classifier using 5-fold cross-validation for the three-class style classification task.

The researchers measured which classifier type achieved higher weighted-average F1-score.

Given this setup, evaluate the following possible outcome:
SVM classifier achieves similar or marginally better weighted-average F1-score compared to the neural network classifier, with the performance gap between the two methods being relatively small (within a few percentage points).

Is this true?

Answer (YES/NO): NO